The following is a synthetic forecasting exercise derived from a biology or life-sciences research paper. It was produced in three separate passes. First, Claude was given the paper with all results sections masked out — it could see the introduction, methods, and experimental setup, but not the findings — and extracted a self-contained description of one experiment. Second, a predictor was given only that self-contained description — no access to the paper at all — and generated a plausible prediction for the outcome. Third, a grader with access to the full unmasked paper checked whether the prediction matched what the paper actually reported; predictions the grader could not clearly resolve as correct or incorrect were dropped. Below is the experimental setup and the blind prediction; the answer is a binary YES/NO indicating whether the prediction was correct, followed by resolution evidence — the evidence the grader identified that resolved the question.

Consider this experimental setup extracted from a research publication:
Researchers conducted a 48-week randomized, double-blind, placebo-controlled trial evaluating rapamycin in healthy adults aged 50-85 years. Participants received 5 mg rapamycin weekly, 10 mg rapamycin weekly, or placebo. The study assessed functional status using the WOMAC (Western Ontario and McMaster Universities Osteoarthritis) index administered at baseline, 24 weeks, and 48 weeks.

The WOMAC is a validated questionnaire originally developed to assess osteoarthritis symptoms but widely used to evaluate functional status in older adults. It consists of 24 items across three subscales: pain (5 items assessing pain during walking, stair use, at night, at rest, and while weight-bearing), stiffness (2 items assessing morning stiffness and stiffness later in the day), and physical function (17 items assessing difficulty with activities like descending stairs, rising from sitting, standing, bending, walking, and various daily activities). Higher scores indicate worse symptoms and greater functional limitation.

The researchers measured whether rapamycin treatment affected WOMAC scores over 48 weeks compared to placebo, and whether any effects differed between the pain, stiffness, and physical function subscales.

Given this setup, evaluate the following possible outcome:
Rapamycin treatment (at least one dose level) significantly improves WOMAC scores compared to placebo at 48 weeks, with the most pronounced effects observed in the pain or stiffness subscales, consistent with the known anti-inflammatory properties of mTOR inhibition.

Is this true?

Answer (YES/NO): NO